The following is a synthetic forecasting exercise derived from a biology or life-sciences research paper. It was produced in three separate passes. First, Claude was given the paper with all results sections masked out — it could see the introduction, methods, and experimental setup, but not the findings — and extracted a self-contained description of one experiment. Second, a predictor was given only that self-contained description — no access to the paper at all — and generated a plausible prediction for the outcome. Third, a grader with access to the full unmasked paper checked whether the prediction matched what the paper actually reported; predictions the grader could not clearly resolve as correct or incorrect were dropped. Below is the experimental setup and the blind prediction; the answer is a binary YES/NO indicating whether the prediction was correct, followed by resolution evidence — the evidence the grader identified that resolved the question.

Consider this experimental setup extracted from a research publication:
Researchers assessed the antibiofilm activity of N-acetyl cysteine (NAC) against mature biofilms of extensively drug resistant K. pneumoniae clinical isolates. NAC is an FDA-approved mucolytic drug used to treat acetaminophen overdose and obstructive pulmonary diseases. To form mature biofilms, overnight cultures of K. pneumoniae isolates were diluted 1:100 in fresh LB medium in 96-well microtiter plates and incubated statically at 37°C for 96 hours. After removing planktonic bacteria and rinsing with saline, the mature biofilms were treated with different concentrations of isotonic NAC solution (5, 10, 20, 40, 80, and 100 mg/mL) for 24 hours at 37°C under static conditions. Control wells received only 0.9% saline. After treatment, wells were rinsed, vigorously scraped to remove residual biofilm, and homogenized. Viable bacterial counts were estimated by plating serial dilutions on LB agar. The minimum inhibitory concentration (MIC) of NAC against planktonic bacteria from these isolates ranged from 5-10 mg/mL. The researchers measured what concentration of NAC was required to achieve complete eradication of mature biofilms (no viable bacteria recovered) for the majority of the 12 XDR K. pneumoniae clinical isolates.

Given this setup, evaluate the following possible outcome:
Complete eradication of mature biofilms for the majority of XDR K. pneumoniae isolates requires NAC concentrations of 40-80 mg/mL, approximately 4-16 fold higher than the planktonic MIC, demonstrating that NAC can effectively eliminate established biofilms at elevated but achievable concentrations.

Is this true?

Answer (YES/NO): NO